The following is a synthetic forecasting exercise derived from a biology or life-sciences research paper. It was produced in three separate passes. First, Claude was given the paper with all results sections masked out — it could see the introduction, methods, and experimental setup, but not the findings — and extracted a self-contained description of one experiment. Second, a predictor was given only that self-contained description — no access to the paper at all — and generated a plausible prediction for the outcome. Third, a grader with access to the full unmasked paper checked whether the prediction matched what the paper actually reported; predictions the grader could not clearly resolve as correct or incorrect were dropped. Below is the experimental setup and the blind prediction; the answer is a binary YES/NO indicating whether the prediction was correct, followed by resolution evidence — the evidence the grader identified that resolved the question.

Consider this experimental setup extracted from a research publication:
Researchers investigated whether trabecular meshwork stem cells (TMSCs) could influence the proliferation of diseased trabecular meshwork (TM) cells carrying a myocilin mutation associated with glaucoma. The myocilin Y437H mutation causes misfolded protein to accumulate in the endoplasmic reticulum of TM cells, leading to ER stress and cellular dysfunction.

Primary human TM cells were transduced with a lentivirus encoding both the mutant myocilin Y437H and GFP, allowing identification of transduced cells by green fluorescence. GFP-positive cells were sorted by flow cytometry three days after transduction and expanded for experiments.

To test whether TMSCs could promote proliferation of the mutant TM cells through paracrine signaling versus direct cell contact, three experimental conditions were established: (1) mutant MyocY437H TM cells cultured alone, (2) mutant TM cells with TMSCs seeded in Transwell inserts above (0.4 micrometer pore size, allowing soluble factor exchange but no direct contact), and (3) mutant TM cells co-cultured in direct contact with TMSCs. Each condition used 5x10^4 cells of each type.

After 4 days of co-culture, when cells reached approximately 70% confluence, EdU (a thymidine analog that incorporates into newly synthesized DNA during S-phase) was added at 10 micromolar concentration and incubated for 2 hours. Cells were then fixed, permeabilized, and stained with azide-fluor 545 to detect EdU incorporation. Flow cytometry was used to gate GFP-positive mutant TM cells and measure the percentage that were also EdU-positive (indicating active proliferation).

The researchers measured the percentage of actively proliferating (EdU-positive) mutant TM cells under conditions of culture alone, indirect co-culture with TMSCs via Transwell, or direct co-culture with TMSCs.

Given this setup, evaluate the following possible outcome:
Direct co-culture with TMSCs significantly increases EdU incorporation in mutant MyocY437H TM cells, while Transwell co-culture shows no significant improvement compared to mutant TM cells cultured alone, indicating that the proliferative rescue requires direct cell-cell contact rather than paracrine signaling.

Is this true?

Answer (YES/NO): NO